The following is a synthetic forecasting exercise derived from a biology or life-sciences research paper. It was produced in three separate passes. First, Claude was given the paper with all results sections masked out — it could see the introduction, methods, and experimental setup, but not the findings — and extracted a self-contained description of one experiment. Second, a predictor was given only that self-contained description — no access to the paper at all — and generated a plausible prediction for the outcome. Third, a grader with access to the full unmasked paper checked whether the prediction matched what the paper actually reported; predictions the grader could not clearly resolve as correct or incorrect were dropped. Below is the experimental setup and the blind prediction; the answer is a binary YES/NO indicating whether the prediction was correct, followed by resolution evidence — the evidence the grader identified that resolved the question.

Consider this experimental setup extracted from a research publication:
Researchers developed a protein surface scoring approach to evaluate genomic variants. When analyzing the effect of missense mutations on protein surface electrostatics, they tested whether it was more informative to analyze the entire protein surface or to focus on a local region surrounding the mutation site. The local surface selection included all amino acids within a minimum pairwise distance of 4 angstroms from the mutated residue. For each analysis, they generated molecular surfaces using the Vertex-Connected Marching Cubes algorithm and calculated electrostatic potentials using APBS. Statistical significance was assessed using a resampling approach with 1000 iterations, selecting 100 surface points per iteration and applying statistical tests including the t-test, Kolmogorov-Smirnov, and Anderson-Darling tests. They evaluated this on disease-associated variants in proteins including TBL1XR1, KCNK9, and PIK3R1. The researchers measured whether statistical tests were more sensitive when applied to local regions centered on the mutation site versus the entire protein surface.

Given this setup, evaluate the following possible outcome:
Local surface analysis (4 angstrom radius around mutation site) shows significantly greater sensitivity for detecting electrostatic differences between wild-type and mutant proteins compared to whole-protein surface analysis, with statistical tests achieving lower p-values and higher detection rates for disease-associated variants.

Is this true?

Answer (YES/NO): YES